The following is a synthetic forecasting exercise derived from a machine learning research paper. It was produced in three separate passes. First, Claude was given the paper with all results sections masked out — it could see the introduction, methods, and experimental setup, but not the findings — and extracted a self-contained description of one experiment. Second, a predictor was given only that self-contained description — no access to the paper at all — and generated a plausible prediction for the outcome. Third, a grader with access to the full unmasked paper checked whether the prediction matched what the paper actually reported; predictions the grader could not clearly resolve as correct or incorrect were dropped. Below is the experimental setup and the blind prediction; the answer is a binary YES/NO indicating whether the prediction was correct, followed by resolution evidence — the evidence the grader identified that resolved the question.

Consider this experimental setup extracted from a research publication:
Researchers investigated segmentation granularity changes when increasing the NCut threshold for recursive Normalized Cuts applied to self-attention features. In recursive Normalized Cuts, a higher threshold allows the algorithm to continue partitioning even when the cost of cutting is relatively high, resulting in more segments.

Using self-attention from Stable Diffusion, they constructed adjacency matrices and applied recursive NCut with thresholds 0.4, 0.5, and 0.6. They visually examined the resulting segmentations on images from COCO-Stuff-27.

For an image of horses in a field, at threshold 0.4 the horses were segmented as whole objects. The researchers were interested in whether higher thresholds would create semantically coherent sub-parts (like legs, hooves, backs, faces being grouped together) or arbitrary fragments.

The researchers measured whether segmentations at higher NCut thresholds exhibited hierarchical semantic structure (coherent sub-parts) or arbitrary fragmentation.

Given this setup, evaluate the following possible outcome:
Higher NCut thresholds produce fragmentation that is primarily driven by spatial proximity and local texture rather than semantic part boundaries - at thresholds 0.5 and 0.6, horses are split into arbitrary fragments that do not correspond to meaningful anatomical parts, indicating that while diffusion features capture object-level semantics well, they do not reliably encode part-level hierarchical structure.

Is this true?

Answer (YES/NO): NO